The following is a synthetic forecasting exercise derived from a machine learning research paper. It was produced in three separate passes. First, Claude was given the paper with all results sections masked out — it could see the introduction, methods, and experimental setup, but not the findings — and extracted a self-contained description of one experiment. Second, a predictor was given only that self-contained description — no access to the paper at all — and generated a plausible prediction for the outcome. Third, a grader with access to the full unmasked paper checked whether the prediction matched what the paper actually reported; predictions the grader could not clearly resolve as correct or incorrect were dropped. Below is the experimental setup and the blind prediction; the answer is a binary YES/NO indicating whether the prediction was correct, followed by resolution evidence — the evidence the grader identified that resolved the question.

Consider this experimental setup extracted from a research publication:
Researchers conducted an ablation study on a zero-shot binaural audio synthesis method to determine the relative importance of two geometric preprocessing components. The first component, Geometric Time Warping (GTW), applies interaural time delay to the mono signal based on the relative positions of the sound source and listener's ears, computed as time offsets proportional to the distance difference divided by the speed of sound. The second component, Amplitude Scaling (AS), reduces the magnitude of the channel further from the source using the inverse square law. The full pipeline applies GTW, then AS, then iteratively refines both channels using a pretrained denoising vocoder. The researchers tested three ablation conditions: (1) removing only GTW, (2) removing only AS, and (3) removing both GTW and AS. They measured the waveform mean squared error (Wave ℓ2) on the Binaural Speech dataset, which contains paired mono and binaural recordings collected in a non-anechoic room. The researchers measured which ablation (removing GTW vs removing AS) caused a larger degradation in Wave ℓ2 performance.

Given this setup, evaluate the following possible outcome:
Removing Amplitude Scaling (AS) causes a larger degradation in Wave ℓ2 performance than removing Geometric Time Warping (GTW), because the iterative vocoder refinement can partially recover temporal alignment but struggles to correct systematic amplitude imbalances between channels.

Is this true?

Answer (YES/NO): YES